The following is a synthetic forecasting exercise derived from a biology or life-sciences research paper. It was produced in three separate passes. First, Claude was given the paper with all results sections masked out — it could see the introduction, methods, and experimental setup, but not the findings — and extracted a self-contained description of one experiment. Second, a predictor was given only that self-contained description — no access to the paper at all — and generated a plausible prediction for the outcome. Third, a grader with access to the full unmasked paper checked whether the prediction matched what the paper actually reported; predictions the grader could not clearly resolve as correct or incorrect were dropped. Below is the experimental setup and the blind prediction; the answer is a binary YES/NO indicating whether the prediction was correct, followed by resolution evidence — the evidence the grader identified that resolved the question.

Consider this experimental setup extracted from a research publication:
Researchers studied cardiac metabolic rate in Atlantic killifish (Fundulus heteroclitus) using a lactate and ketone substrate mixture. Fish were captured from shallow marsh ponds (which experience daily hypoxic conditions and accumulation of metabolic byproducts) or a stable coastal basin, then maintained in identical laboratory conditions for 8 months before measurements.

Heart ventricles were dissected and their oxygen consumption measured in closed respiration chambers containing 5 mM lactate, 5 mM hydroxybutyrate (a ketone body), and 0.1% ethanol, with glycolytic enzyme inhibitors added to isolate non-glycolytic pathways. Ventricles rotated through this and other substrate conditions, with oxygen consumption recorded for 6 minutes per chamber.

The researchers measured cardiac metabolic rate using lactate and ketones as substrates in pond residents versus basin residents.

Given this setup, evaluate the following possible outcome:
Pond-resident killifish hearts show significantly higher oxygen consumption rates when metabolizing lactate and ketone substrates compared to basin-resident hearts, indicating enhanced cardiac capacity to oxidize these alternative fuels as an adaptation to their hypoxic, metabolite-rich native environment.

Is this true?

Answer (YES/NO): NO